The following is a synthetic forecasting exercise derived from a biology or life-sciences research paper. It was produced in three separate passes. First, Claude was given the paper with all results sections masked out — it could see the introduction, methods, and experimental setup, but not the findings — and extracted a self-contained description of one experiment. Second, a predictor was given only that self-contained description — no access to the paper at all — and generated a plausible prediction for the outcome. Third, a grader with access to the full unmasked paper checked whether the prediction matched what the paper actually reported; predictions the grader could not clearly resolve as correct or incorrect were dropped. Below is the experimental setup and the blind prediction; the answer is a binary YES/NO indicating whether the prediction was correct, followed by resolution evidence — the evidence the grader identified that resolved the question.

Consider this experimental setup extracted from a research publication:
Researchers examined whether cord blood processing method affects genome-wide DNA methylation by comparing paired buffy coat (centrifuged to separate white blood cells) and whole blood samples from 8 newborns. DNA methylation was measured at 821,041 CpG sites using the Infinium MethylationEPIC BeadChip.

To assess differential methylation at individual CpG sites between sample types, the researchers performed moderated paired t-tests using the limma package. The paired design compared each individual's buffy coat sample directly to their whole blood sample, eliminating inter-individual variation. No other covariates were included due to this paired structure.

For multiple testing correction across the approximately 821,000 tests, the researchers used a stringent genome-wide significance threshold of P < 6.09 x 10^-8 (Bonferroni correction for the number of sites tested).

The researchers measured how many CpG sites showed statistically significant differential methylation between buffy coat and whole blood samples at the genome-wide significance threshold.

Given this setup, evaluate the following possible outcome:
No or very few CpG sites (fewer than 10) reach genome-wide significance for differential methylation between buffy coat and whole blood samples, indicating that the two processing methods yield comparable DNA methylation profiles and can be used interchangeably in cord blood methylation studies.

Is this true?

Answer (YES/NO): YES